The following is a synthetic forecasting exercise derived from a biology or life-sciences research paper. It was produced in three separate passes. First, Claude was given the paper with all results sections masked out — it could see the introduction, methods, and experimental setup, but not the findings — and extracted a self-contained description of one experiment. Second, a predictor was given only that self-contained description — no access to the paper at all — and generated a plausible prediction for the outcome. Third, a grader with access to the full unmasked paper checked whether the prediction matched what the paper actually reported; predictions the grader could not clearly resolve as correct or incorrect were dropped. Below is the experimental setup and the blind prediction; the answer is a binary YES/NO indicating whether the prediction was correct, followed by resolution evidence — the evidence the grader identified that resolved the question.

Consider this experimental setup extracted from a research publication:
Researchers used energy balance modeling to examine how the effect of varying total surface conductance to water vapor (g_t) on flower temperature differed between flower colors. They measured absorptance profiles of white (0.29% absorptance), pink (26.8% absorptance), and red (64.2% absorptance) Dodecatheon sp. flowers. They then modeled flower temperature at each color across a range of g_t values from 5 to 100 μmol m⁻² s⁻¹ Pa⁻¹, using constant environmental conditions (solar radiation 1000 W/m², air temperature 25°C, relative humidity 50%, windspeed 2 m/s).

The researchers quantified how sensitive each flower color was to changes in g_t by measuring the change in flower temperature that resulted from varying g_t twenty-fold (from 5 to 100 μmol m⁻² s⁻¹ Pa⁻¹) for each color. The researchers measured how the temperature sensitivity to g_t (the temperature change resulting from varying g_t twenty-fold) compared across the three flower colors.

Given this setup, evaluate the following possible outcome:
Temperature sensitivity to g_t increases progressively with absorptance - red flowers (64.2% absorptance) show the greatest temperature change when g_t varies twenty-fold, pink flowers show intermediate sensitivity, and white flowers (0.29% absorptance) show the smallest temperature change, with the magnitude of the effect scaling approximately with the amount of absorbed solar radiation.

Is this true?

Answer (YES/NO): NO